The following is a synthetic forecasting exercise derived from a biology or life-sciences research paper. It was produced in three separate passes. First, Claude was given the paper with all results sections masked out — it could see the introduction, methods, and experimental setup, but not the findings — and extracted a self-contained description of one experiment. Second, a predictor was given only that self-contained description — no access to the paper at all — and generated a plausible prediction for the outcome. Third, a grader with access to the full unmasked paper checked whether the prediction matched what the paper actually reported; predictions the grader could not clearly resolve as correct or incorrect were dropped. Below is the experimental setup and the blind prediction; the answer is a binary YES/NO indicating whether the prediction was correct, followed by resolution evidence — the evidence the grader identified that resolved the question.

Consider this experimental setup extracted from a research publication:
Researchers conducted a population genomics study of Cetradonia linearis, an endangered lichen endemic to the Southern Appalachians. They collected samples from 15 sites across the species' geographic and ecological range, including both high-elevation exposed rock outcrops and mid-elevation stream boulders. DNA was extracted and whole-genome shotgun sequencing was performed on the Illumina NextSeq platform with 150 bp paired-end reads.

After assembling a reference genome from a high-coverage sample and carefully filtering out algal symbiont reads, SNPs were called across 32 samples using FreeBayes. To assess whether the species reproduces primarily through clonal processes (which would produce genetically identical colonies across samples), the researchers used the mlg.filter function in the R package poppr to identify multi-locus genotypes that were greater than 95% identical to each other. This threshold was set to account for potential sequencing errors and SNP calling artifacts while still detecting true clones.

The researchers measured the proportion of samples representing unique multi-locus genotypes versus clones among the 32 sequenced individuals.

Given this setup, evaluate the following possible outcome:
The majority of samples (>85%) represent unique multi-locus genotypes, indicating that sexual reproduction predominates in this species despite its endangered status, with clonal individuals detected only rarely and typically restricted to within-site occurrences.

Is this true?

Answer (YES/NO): NO